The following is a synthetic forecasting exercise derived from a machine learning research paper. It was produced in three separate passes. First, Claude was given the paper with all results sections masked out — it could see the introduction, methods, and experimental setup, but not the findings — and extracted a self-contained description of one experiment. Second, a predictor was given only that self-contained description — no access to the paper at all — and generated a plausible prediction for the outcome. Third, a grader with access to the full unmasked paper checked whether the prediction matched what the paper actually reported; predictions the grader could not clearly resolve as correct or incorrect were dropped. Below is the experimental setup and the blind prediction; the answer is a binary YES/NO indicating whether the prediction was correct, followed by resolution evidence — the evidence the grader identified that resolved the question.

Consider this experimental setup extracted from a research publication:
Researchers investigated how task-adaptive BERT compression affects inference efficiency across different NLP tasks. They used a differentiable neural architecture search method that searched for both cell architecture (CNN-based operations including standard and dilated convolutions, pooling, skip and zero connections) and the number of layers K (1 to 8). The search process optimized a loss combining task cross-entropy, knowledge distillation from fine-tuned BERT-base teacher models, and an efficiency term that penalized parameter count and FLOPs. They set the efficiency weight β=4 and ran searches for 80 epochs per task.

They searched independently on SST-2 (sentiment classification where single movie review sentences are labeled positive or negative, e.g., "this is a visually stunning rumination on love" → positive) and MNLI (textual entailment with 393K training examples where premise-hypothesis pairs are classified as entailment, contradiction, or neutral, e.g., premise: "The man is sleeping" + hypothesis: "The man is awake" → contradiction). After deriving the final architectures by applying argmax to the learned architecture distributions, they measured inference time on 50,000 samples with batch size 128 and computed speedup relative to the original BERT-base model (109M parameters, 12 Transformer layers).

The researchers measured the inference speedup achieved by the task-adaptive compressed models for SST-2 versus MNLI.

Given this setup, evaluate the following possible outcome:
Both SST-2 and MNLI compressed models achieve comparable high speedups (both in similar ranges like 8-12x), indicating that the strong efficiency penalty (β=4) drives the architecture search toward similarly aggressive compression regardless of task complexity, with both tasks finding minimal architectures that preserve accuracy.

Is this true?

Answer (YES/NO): NO